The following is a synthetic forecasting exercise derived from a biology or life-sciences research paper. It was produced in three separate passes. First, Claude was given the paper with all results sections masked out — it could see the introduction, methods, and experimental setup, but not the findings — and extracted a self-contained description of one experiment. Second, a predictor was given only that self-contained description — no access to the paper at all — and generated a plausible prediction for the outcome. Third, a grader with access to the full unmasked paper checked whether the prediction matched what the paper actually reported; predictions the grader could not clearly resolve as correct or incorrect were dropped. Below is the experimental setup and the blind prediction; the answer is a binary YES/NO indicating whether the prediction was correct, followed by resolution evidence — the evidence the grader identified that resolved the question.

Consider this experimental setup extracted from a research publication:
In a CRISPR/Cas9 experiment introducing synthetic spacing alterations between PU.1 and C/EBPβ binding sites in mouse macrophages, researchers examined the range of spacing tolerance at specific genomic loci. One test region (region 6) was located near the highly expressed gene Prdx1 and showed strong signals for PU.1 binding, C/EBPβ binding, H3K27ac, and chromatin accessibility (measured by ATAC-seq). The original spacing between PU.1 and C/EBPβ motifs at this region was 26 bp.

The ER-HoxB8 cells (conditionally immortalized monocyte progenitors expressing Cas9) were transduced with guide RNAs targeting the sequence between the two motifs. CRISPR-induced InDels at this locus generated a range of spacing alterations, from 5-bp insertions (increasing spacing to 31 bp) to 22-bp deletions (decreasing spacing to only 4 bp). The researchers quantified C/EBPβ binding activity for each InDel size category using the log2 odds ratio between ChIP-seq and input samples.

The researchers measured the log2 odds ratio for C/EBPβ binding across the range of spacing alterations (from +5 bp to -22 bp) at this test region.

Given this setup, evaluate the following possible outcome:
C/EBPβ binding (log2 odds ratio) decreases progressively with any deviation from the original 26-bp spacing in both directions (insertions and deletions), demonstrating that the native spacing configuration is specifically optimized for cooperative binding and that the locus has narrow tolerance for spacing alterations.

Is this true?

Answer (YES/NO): NO